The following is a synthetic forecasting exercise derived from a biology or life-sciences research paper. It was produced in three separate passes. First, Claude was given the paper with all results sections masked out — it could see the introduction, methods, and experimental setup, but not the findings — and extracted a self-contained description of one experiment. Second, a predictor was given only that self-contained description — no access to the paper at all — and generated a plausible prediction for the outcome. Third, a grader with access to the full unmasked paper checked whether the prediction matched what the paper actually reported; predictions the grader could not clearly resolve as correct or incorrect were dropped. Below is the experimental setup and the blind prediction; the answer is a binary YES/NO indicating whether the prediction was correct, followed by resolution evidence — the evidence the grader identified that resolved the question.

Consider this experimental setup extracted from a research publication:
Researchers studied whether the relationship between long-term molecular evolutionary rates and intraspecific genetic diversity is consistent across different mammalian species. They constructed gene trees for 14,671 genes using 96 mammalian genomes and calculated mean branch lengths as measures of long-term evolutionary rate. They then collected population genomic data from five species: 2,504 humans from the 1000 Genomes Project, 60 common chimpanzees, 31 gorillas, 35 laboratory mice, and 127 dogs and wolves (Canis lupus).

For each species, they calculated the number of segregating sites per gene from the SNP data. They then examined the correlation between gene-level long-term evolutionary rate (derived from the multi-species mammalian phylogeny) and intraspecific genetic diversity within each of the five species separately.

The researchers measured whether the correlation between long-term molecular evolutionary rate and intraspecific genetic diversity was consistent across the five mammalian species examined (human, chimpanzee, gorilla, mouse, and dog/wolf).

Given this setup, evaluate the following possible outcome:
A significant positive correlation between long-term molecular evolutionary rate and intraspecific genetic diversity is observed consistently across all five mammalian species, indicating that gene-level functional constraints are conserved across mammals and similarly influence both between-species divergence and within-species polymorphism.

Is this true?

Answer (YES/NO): YES